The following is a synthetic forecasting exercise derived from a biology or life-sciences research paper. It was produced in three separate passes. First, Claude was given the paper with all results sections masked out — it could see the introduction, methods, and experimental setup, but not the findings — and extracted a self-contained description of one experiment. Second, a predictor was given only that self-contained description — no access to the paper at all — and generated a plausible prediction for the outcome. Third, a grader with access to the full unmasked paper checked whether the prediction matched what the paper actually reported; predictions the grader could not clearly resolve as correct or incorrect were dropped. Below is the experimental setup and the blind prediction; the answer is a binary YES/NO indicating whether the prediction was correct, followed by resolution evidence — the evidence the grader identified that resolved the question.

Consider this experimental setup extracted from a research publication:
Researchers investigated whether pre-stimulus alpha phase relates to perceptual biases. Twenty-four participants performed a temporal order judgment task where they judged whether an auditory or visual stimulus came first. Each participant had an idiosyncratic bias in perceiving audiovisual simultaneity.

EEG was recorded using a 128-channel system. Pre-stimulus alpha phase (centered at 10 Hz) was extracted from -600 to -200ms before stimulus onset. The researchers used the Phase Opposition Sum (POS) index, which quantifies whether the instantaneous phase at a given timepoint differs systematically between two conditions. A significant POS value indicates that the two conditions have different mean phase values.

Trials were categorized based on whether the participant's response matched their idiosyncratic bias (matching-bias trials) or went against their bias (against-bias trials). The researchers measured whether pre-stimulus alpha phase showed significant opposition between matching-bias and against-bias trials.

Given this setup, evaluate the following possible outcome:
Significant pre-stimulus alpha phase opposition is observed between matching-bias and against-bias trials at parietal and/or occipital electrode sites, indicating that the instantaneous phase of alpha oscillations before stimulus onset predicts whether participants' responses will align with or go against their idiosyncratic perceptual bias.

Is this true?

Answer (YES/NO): NO